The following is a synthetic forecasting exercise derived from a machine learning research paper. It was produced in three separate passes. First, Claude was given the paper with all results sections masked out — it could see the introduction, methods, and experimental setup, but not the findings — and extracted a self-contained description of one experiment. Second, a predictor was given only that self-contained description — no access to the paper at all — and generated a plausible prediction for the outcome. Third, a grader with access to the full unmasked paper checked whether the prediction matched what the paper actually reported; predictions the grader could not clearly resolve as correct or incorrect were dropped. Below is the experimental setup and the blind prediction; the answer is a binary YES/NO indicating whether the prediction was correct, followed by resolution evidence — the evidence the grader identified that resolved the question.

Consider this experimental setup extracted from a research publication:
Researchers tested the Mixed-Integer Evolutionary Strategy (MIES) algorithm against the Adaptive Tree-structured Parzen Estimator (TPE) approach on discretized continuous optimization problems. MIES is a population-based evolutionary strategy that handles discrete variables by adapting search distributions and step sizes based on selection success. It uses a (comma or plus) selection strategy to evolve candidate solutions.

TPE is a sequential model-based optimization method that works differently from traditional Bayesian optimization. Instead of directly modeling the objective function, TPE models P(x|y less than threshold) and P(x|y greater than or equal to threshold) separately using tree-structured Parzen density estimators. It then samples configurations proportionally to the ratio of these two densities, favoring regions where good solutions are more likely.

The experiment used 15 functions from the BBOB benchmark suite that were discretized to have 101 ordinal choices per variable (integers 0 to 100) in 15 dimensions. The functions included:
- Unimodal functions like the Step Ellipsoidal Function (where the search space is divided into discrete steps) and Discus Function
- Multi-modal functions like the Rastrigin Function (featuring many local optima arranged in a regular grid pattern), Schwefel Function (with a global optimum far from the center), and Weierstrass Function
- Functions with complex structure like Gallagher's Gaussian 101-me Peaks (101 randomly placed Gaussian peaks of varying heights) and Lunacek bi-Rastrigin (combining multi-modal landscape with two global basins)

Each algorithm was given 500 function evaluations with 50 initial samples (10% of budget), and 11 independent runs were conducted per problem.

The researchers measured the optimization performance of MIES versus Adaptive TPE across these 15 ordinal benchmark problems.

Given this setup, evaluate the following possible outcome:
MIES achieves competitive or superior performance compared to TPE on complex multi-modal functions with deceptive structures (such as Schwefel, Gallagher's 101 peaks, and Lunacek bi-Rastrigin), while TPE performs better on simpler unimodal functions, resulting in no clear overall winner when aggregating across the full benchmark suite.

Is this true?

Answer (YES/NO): NO